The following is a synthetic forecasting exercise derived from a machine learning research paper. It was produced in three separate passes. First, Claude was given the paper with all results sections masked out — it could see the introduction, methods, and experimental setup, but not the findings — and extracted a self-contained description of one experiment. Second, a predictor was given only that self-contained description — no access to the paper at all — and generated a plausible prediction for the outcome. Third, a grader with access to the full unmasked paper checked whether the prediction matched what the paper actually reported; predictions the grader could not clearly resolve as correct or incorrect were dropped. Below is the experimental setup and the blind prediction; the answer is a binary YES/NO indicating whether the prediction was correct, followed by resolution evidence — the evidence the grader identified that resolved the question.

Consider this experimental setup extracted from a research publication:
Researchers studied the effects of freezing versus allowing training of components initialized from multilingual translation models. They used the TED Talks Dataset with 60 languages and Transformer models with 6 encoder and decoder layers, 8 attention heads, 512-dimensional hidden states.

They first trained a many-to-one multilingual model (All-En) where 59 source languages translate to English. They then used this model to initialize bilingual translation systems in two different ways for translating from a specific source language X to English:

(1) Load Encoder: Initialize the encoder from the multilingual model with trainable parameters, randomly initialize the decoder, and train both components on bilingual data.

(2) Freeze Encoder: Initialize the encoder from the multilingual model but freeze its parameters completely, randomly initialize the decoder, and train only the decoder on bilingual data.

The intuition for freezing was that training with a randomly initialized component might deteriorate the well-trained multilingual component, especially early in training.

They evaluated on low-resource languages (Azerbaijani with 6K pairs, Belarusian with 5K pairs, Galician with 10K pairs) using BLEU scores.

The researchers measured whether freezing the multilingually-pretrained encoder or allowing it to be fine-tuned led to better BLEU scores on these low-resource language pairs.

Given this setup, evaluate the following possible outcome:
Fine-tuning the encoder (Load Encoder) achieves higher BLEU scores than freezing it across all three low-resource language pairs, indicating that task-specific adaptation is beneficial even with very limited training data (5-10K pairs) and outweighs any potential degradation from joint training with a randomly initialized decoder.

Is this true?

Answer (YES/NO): NO